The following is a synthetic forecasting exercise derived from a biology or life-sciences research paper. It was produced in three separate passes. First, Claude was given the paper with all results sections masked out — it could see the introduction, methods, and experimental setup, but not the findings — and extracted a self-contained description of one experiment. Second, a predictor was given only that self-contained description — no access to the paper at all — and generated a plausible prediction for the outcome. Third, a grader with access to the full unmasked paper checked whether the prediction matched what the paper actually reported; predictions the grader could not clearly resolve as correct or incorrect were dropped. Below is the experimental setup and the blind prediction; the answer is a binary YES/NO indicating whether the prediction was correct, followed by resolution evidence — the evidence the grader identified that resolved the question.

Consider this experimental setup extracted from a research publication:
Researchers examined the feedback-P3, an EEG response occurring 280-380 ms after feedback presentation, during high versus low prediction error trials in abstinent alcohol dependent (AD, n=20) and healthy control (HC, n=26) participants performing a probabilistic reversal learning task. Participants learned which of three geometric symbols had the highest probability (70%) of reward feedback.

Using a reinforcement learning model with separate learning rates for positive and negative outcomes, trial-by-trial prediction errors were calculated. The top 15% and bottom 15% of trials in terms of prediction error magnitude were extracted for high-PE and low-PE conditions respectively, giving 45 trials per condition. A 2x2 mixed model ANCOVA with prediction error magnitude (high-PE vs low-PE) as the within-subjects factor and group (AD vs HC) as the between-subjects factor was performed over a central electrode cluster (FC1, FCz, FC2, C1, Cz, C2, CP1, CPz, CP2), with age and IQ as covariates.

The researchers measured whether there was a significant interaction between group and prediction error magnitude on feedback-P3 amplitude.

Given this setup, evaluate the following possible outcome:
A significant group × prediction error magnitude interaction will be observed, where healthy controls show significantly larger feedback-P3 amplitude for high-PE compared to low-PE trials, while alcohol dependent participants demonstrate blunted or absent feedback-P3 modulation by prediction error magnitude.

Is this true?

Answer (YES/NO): NO